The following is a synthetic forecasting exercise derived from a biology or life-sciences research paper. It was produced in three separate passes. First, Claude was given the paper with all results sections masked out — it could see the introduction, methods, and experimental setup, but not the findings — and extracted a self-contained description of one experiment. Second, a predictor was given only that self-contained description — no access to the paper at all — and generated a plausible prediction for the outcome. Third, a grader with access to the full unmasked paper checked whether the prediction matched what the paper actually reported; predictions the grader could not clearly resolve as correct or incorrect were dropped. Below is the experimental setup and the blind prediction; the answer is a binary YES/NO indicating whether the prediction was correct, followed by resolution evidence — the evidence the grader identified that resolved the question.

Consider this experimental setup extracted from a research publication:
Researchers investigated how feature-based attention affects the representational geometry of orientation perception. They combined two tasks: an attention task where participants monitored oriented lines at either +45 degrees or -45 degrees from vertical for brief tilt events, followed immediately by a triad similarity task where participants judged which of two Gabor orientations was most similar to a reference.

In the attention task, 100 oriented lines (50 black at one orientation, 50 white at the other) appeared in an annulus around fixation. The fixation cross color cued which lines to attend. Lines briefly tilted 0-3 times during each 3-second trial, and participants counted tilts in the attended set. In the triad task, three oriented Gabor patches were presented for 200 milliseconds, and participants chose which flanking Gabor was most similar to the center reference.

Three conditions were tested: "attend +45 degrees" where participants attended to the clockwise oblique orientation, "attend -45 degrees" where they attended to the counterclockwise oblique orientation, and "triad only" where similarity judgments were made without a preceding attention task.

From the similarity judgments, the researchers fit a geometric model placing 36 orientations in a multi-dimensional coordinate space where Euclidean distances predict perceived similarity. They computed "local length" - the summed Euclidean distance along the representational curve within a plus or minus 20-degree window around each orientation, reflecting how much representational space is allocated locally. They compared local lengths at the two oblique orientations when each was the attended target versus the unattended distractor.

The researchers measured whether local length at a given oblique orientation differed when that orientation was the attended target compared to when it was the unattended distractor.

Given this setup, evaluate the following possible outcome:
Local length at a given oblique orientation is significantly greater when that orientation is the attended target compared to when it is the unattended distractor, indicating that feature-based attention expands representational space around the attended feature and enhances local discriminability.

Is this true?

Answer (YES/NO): YES